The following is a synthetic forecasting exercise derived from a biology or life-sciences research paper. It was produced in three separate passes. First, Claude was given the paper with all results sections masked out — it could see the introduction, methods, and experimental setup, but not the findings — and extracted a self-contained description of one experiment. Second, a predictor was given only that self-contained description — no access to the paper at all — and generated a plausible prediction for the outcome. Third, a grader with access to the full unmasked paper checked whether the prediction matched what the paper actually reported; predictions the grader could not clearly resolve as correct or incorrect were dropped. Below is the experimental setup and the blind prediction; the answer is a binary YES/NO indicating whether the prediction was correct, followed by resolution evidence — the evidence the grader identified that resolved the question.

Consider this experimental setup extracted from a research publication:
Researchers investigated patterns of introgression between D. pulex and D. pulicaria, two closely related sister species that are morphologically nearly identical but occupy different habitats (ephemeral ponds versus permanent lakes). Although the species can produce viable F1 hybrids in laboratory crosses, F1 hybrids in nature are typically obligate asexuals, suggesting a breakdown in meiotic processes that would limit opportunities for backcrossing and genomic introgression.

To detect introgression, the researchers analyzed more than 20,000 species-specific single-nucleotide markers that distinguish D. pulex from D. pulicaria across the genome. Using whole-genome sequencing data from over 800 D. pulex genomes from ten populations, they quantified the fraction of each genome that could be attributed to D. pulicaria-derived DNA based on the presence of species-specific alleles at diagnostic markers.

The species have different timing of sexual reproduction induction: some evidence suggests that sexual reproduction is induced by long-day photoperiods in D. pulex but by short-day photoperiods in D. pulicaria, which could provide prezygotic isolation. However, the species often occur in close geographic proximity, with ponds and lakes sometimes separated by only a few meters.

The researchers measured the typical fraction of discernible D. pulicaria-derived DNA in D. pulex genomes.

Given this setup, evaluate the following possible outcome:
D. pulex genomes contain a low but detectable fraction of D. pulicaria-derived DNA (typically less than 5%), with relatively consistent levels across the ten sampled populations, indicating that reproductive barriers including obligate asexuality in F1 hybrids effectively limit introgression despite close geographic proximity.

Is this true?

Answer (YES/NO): NO